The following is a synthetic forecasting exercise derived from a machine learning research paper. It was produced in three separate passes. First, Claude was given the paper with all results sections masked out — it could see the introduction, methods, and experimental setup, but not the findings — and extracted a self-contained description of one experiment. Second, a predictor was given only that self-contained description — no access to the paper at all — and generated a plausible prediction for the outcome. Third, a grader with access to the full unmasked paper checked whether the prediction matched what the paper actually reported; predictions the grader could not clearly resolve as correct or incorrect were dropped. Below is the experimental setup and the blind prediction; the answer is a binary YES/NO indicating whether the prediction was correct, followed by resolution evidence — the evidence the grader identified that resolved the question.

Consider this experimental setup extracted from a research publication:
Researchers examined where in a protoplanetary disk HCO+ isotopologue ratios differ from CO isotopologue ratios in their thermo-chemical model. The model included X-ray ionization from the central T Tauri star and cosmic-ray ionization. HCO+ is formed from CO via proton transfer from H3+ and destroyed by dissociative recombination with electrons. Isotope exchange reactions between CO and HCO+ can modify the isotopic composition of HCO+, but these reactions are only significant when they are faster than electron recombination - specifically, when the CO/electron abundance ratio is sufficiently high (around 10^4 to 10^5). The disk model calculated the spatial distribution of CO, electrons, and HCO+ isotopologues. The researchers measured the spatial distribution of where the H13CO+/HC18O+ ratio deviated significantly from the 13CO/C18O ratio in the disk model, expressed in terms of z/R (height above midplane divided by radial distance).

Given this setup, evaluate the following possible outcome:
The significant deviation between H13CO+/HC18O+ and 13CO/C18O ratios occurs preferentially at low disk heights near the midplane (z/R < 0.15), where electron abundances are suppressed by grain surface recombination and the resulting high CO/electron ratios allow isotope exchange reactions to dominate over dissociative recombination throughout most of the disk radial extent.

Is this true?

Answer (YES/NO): NO